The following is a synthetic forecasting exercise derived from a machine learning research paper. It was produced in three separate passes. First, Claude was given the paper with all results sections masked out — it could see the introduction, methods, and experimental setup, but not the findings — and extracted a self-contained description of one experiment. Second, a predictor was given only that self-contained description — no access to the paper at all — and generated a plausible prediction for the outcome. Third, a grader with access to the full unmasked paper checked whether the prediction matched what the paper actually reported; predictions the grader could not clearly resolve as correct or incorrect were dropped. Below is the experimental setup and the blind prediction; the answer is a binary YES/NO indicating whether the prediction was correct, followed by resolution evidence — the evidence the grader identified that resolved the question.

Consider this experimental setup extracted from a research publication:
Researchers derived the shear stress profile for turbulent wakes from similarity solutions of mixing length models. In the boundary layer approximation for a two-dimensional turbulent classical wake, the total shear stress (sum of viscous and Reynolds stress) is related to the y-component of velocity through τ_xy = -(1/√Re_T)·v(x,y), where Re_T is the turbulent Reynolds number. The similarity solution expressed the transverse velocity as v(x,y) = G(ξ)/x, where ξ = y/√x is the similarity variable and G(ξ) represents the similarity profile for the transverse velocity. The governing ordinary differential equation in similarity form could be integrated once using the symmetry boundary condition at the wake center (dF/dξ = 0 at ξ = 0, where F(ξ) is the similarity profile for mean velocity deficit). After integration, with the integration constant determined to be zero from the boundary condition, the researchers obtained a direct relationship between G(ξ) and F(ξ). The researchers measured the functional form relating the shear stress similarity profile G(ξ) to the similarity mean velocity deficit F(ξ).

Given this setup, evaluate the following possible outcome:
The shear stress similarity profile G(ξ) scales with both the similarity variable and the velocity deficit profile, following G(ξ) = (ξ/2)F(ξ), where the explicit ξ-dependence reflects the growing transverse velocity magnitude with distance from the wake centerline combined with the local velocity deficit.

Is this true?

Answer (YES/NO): NO